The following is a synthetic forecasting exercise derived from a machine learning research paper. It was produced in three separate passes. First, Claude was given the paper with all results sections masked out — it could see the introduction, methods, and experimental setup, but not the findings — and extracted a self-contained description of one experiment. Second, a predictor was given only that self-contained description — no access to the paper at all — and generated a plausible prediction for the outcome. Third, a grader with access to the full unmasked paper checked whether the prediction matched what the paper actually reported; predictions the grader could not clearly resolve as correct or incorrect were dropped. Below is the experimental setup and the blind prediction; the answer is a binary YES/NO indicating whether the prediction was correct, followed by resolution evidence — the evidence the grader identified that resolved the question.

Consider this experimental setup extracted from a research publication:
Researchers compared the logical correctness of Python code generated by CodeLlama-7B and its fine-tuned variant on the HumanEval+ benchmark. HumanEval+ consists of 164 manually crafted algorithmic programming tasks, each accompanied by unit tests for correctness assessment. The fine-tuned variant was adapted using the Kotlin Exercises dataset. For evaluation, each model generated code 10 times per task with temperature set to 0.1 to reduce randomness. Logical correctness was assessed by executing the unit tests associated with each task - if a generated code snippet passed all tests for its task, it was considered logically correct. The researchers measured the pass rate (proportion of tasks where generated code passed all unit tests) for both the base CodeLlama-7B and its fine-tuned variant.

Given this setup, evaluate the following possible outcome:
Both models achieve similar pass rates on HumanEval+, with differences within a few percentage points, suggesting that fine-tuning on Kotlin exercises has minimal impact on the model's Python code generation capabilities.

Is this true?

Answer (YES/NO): NO